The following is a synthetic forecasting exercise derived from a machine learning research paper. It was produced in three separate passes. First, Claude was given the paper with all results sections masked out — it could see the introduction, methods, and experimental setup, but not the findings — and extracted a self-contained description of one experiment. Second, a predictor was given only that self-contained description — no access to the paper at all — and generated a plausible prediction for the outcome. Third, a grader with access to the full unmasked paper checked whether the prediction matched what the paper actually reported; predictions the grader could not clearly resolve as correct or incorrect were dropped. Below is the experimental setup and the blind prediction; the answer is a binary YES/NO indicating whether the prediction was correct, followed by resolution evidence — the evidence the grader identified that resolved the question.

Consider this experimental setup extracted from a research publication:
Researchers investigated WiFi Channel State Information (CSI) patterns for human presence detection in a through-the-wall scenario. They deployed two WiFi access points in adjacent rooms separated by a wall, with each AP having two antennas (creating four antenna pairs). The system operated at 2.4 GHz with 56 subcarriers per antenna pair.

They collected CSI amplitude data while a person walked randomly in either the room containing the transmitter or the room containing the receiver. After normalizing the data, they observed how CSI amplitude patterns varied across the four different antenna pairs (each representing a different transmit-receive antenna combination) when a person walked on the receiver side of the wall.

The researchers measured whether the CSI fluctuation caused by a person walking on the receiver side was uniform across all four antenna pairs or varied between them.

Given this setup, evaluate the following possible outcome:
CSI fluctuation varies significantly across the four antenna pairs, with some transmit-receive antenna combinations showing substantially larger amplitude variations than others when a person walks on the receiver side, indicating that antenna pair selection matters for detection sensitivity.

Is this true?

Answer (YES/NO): YES